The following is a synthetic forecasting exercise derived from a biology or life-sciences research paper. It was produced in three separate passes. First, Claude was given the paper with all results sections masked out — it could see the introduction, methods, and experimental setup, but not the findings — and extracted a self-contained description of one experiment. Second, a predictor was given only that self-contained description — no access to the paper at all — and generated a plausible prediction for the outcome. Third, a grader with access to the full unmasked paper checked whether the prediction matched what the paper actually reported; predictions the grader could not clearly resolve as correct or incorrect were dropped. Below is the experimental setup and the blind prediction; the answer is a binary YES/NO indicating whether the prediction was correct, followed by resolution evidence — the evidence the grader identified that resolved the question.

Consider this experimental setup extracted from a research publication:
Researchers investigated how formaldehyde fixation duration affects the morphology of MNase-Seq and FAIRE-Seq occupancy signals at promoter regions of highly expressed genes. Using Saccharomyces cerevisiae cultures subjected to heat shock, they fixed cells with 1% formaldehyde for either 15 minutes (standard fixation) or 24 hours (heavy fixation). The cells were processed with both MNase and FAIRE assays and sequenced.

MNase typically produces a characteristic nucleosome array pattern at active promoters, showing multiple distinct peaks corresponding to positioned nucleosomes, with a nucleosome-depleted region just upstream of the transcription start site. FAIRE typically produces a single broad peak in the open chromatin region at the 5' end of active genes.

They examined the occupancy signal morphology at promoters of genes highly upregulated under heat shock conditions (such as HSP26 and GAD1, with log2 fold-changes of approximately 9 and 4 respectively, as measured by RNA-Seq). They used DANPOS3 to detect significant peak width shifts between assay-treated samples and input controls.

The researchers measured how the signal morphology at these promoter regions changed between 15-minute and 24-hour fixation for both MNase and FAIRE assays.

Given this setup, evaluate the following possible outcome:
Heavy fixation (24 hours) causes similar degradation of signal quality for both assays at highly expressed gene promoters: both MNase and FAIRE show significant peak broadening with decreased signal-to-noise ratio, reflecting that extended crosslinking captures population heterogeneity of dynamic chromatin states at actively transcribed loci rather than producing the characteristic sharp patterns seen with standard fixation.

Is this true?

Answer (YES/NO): NO